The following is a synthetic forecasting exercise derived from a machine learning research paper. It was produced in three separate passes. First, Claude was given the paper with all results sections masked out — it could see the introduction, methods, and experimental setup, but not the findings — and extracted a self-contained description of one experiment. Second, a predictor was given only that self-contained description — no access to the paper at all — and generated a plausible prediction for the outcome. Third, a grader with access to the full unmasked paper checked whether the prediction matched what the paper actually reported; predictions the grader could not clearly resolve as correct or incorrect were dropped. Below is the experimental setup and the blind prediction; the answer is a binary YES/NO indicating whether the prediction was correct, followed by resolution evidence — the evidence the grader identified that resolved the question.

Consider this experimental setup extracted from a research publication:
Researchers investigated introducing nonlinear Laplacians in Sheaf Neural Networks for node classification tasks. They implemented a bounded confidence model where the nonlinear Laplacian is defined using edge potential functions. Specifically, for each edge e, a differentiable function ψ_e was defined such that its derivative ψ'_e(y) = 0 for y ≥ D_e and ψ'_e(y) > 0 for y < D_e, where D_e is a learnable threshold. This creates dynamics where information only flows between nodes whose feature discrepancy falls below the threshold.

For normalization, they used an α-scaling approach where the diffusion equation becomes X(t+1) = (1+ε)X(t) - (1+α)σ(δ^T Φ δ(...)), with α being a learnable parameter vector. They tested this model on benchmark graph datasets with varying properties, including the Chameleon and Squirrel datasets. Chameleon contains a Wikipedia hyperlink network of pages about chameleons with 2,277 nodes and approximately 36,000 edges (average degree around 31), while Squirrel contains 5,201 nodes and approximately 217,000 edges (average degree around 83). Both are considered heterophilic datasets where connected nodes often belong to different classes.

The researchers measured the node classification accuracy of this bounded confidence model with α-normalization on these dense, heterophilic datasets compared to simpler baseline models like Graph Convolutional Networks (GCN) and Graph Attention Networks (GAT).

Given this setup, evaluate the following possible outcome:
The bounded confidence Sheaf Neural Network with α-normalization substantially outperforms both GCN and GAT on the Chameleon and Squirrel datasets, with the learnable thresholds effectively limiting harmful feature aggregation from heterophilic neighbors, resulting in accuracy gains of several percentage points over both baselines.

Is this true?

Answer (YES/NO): NO